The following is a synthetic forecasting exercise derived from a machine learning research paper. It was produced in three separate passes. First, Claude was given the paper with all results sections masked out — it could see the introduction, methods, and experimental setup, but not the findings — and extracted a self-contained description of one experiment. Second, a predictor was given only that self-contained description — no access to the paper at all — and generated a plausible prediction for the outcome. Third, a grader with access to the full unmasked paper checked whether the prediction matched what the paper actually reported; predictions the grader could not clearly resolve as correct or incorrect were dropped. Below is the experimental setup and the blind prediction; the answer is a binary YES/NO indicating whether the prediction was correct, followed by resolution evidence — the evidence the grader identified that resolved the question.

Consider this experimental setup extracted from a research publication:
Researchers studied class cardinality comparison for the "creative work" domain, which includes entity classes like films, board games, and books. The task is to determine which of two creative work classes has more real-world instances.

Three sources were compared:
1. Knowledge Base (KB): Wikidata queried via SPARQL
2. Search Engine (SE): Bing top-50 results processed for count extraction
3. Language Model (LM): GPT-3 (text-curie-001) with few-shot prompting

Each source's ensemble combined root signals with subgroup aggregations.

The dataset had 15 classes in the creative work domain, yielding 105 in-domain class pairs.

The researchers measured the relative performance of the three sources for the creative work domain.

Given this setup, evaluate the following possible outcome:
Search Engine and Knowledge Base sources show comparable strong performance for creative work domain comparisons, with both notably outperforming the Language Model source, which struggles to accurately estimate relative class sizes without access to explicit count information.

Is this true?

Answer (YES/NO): NO